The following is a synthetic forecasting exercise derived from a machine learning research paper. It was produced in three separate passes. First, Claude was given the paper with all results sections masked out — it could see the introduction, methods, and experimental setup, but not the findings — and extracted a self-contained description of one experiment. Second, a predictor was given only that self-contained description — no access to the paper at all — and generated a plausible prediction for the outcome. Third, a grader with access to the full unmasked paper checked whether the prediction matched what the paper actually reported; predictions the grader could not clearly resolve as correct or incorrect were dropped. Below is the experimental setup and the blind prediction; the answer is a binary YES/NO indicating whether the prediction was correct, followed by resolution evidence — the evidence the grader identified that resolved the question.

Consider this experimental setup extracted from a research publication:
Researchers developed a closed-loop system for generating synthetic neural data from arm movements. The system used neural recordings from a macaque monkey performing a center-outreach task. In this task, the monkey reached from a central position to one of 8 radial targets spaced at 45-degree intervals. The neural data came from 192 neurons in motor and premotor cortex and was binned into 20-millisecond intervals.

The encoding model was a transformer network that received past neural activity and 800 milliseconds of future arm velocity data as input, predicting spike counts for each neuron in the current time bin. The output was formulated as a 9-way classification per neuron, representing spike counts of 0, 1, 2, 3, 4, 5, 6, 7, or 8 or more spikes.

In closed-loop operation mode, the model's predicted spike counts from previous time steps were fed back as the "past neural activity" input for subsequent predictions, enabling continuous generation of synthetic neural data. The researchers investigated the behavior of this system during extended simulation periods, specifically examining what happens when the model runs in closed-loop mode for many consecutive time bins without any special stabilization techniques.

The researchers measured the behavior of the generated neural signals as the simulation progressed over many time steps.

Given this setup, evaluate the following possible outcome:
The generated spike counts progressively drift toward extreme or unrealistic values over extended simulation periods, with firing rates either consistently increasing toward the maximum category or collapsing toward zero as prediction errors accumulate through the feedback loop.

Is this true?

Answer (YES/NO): YES